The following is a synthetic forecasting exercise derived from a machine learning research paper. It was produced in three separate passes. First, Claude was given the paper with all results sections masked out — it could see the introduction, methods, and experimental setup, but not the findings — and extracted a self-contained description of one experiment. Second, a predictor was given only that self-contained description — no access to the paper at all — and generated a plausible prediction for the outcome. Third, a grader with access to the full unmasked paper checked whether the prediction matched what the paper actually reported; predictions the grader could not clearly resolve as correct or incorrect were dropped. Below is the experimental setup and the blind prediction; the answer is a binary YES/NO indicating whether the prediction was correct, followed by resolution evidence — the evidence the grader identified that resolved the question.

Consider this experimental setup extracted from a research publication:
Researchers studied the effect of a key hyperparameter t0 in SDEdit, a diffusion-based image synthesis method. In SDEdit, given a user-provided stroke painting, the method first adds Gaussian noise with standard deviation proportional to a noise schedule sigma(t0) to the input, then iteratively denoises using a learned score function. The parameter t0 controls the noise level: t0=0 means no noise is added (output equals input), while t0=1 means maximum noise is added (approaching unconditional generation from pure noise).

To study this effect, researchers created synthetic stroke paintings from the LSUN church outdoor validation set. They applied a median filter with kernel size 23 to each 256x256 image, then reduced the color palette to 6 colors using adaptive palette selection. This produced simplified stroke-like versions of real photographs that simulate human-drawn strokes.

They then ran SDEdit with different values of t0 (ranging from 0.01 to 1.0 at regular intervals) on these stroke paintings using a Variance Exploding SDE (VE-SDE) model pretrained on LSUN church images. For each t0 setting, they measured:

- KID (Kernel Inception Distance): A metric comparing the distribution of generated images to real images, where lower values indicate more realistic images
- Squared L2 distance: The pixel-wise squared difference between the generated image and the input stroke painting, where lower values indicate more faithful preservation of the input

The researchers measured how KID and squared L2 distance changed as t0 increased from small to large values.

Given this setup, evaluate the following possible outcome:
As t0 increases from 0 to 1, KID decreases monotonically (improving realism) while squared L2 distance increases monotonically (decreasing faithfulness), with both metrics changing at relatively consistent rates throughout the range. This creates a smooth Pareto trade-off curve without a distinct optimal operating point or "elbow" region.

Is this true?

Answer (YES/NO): NO